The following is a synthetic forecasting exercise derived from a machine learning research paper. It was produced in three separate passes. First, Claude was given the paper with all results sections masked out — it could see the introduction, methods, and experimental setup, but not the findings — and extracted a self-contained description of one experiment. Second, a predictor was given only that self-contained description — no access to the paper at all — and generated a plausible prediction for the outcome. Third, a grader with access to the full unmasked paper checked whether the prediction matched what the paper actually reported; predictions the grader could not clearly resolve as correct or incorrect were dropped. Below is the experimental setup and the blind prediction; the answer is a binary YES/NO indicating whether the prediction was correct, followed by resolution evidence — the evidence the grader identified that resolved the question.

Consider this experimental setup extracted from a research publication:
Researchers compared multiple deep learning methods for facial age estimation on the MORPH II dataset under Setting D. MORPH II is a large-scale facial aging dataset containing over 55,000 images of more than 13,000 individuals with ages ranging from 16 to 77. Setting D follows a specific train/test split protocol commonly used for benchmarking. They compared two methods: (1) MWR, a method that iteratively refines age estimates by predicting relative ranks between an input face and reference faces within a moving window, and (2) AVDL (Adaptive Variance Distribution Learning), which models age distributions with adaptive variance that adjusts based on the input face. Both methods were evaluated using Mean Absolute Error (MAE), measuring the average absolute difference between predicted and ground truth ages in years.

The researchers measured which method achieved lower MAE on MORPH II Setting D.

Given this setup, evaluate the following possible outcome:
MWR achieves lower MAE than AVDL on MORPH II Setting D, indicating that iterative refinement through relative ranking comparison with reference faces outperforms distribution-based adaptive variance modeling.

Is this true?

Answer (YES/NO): NO